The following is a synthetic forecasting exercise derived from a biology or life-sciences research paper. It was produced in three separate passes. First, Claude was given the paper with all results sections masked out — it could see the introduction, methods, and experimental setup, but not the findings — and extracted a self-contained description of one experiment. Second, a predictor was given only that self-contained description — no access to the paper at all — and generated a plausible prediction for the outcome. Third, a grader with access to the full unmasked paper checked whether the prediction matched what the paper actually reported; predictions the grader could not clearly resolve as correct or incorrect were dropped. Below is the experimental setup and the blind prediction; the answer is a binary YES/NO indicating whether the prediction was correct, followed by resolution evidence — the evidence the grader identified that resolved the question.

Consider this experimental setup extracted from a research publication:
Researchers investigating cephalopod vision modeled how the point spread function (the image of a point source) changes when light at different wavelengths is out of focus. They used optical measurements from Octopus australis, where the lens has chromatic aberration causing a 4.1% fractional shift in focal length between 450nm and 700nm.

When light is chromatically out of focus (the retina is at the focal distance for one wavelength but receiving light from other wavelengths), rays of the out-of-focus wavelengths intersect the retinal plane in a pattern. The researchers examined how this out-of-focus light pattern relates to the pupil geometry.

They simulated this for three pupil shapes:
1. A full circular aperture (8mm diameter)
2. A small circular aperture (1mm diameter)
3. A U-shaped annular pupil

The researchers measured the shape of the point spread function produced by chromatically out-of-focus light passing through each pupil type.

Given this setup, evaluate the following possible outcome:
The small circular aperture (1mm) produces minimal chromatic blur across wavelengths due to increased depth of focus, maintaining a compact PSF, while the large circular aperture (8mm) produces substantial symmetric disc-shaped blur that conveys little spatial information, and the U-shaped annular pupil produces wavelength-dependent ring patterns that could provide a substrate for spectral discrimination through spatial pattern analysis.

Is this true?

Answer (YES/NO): NO